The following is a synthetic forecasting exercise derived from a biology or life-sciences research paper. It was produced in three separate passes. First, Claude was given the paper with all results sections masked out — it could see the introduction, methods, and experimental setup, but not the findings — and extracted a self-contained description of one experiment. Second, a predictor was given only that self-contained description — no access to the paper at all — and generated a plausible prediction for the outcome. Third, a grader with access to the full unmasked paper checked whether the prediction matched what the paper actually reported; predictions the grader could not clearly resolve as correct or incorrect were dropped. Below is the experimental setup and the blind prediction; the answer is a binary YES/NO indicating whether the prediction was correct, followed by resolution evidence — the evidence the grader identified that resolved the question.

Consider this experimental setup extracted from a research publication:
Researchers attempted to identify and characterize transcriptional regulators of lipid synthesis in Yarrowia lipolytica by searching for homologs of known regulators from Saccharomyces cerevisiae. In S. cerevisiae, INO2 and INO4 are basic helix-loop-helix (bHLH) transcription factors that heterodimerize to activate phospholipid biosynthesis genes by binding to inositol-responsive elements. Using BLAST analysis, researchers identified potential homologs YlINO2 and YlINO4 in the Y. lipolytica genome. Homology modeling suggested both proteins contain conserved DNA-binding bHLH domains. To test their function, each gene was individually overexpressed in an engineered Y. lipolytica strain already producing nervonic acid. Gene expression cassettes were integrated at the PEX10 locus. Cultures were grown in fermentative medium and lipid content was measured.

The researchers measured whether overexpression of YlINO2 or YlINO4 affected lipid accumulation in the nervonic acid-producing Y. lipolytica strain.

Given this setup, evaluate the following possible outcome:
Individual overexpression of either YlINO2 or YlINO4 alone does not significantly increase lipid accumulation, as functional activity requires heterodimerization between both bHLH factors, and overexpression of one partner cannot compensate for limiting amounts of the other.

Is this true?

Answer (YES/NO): NO